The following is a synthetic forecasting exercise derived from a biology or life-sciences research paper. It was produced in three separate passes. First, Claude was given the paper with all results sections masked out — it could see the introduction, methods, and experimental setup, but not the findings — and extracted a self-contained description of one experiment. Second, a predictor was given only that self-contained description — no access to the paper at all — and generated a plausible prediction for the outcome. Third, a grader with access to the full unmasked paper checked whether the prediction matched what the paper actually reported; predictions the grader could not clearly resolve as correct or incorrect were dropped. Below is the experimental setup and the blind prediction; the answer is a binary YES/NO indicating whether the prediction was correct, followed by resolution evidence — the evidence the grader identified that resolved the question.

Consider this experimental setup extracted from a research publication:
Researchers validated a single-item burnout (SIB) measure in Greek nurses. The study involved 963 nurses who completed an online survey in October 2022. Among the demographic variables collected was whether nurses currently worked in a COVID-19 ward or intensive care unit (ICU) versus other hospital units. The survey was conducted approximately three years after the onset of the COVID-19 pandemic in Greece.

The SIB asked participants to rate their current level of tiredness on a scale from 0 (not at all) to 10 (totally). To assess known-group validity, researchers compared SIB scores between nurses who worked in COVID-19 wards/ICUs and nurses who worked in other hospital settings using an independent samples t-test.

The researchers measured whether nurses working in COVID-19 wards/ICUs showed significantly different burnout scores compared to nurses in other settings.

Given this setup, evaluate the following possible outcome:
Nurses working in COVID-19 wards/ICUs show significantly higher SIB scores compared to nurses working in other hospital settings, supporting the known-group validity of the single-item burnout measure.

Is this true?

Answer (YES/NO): YES